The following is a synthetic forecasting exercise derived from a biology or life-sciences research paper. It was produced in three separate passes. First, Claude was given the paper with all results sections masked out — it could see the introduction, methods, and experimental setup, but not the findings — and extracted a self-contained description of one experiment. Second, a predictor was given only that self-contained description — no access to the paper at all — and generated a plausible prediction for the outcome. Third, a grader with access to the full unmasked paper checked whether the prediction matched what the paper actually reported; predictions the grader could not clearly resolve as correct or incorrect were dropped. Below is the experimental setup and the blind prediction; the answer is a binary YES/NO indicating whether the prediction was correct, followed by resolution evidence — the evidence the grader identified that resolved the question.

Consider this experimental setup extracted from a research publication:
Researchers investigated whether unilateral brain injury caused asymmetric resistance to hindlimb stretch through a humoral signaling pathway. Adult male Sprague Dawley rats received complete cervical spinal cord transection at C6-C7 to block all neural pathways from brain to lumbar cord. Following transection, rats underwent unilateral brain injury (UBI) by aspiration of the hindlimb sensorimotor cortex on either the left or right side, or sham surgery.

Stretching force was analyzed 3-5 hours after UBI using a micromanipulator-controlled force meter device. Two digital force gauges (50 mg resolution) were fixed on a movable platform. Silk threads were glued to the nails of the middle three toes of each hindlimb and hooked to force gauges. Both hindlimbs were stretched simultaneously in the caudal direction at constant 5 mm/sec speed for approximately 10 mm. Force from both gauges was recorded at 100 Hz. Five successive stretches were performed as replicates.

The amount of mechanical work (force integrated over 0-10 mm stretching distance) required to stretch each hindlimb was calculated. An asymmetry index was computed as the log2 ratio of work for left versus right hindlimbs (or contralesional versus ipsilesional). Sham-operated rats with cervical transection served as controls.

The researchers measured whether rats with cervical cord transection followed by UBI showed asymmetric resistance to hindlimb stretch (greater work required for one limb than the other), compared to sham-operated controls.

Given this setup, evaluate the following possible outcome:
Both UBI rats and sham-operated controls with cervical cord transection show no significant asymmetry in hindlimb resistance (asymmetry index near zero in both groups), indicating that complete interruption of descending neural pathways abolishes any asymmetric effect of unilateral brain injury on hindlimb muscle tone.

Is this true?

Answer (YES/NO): NO